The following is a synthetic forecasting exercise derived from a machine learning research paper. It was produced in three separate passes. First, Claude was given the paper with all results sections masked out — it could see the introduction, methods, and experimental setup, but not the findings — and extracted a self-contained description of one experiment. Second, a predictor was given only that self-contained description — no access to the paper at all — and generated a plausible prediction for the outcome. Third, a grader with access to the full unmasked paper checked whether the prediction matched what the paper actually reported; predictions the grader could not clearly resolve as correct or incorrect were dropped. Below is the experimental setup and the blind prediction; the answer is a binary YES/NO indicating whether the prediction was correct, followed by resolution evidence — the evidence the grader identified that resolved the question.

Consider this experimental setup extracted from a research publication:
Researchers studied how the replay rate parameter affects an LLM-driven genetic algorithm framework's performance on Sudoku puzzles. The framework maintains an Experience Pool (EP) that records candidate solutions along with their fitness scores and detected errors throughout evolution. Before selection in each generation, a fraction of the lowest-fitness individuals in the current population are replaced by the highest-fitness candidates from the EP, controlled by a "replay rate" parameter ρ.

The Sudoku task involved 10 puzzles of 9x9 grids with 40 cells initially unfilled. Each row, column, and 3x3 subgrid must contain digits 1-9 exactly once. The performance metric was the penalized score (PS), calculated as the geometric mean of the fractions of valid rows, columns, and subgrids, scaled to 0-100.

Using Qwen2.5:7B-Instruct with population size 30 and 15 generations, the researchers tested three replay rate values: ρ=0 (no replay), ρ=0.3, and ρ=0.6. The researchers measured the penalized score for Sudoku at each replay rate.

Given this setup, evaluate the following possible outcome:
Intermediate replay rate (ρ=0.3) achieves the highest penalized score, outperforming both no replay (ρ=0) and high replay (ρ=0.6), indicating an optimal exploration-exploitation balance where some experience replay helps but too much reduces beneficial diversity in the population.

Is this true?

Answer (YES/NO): YES